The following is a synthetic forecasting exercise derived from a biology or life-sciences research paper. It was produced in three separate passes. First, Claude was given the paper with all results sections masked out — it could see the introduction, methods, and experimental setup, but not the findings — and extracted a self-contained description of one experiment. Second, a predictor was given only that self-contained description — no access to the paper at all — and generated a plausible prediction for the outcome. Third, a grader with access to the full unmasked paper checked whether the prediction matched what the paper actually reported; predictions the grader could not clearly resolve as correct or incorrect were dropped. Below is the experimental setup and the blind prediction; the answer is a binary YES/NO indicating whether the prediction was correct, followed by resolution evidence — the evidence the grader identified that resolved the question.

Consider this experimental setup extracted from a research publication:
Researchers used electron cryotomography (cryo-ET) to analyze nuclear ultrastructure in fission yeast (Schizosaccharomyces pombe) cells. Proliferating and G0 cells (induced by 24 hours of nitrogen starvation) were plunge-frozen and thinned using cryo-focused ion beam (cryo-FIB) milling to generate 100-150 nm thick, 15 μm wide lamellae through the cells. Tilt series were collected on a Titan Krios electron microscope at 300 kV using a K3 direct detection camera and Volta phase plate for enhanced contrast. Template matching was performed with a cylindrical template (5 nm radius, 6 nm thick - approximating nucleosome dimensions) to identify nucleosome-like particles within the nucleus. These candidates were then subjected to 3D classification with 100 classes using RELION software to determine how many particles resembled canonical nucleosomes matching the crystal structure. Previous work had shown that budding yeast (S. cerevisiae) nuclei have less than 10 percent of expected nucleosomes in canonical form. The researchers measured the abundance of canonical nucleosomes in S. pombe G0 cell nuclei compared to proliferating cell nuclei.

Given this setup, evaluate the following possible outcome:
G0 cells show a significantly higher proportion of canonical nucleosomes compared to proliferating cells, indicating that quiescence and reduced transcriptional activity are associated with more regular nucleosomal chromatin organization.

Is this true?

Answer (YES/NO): NO